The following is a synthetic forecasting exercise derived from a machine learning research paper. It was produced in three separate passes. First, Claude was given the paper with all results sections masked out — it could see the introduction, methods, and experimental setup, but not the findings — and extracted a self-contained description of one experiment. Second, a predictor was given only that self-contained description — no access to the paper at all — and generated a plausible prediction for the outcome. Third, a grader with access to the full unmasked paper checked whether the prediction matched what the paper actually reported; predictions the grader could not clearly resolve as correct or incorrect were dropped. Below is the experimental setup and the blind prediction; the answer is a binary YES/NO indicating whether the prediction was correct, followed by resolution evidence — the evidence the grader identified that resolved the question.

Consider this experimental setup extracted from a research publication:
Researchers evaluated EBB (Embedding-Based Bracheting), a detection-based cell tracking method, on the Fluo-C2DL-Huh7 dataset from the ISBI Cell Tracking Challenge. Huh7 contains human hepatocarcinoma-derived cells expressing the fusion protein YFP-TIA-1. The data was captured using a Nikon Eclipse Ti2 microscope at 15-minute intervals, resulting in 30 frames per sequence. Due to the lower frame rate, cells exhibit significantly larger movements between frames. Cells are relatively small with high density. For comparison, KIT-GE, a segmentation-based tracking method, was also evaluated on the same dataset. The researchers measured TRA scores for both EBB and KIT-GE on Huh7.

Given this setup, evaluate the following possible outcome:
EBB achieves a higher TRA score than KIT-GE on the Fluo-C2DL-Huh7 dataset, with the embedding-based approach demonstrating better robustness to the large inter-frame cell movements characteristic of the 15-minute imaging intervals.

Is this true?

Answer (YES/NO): NO